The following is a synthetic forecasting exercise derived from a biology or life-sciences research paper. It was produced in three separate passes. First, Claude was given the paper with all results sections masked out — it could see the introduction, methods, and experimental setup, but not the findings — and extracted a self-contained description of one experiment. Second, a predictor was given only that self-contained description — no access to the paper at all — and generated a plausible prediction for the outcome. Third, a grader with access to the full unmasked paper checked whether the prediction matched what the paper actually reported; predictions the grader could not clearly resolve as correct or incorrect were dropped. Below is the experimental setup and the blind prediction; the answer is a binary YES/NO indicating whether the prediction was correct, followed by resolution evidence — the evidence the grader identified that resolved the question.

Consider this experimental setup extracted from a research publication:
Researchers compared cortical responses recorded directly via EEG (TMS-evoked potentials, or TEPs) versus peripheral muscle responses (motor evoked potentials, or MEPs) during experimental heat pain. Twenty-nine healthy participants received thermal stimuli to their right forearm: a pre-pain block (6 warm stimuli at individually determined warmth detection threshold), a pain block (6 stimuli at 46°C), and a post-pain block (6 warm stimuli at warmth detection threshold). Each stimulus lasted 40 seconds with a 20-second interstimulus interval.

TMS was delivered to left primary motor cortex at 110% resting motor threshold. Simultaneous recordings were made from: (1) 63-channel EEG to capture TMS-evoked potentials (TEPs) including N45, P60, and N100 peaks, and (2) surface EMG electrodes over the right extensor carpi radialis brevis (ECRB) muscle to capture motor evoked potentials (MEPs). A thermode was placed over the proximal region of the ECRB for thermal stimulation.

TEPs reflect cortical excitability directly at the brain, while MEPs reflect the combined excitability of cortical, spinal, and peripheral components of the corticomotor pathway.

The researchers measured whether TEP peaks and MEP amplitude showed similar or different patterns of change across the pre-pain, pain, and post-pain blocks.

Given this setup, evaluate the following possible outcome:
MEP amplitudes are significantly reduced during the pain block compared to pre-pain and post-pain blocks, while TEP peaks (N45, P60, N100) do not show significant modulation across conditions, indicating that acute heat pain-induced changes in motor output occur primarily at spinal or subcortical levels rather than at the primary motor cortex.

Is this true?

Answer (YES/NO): NO